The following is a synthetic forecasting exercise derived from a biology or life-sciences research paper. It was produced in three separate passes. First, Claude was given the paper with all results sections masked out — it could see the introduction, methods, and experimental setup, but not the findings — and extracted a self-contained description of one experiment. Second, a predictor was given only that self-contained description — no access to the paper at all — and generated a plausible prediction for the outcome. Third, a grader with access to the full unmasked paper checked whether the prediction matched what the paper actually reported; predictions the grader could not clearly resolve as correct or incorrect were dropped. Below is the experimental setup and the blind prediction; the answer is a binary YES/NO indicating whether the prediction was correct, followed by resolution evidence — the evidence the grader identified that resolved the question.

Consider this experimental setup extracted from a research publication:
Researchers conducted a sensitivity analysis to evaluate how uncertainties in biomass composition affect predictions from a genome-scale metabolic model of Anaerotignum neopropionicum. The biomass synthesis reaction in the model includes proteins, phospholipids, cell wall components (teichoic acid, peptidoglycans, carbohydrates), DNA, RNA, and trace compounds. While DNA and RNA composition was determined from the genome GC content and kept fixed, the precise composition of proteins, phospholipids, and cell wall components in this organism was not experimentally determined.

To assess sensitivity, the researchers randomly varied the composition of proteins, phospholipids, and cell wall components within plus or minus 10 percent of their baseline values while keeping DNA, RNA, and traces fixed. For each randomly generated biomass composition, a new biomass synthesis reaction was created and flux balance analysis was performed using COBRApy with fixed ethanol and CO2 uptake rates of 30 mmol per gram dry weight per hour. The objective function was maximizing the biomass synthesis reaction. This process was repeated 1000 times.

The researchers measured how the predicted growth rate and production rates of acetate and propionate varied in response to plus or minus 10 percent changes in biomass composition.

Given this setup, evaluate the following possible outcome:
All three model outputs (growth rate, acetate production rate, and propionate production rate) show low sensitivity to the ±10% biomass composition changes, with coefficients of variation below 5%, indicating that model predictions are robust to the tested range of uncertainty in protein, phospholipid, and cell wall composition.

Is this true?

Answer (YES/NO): YES